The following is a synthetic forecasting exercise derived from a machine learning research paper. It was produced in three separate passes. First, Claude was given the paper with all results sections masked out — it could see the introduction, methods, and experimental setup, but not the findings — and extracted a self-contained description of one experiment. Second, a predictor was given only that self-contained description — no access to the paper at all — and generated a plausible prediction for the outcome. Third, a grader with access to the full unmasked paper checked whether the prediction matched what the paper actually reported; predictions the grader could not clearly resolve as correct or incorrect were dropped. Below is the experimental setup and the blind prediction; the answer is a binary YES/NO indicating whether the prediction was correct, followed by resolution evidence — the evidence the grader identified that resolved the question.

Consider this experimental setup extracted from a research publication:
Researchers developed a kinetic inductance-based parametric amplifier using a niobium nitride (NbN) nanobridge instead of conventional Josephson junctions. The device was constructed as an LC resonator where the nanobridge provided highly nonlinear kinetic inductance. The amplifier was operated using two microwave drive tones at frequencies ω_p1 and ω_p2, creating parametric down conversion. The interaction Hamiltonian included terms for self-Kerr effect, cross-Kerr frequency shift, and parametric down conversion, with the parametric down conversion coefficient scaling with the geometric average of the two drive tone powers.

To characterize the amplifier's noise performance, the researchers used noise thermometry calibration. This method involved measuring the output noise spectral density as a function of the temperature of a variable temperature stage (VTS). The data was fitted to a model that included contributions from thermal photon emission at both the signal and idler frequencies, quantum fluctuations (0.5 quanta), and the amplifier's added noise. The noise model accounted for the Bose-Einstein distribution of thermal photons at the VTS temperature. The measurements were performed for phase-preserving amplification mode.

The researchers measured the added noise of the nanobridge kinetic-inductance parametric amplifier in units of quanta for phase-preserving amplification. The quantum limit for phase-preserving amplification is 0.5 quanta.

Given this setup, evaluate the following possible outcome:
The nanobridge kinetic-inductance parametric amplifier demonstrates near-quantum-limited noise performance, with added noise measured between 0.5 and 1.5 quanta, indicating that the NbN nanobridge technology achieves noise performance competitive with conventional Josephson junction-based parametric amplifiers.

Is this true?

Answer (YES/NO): YES